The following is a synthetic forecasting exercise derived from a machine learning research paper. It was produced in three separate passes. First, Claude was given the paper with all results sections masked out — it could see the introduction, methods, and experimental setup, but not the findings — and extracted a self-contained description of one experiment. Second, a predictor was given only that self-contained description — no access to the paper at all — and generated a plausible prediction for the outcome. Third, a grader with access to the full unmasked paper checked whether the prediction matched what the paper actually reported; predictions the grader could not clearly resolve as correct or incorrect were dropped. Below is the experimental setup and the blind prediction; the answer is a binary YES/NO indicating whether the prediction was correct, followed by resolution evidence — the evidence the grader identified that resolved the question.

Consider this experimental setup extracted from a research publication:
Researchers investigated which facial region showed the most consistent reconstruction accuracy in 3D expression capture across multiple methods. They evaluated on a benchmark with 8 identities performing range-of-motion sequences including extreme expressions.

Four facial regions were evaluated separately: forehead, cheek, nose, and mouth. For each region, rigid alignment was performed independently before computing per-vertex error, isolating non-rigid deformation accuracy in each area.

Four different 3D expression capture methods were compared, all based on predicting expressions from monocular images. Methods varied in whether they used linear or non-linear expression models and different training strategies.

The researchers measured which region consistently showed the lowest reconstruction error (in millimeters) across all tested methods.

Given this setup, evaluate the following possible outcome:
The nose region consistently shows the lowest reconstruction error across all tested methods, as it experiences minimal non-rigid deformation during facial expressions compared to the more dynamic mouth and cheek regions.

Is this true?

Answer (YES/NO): YES